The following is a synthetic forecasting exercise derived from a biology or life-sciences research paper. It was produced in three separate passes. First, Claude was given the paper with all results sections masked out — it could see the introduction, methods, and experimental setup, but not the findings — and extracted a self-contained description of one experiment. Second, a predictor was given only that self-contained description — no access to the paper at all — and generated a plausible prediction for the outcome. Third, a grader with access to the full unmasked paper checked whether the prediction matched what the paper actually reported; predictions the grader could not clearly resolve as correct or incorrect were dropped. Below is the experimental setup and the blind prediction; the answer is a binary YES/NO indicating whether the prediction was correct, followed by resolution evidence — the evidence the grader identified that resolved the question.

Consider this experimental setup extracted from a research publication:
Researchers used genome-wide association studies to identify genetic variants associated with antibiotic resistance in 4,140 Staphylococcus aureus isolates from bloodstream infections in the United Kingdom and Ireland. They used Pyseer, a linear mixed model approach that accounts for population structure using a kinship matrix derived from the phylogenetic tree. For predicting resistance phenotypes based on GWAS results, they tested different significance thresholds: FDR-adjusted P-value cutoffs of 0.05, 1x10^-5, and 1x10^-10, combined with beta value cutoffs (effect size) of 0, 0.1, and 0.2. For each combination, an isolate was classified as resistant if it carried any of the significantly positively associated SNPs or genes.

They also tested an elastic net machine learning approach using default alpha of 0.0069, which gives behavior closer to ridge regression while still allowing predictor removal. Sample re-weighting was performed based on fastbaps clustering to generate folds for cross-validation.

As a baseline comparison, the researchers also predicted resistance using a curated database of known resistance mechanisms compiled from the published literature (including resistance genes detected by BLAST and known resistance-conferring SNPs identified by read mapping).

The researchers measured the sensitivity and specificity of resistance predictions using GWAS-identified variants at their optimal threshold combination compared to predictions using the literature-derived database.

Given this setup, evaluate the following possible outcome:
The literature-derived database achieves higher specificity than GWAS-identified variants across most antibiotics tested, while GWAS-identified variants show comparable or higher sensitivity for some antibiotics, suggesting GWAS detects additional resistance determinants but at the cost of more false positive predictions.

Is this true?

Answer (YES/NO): NO